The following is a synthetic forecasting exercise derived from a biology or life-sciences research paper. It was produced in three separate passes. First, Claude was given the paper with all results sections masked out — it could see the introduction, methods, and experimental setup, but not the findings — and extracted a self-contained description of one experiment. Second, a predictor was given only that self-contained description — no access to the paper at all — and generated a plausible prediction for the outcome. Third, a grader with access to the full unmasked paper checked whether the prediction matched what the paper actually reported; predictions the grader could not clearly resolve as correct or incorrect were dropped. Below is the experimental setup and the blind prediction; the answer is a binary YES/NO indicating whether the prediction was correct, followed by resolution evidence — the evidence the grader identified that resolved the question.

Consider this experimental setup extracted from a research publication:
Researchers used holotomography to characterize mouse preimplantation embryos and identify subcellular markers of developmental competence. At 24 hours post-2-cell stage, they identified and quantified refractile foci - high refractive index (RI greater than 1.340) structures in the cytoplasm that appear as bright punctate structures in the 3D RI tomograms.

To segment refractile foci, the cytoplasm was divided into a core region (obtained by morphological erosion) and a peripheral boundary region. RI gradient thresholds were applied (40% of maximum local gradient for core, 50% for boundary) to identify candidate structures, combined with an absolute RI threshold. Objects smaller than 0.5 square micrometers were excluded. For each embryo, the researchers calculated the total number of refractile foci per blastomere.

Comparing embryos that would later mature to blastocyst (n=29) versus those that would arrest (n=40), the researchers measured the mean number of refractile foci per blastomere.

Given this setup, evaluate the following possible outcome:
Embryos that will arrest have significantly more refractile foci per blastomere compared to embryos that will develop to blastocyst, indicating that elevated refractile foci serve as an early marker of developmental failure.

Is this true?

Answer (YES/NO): NO